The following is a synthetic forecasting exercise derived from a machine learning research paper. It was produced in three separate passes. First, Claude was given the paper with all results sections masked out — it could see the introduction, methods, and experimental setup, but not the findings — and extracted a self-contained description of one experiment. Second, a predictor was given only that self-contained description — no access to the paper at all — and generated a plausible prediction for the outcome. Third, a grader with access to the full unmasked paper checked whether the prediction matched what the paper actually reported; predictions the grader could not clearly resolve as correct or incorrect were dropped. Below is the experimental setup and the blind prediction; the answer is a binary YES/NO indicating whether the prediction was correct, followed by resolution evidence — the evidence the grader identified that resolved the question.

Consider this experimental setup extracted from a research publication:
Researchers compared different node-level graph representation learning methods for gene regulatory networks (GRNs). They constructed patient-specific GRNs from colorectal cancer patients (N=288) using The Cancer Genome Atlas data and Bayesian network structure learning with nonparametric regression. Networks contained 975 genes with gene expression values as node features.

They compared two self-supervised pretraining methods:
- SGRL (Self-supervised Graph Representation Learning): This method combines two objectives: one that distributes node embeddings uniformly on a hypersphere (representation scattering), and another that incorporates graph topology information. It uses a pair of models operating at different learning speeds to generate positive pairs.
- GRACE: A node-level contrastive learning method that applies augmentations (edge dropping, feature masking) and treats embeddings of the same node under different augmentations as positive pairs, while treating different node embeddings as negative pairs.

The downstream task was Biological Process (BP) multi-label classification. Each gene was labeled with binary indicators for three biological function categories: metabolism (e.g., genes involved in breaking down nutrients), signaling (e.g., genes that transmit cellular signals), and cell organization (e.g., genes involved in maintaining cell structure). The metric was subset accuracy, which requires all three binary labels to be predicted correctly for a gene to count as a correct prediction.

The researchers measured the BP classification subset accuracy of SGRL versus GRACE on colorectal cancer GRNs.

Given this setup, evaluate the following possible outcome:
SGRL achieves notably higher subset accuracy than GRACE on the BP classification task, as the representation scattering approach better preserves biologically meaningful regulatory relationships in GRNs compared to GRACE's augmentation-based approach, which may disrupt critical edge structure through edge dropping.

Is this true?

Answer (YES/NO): NO